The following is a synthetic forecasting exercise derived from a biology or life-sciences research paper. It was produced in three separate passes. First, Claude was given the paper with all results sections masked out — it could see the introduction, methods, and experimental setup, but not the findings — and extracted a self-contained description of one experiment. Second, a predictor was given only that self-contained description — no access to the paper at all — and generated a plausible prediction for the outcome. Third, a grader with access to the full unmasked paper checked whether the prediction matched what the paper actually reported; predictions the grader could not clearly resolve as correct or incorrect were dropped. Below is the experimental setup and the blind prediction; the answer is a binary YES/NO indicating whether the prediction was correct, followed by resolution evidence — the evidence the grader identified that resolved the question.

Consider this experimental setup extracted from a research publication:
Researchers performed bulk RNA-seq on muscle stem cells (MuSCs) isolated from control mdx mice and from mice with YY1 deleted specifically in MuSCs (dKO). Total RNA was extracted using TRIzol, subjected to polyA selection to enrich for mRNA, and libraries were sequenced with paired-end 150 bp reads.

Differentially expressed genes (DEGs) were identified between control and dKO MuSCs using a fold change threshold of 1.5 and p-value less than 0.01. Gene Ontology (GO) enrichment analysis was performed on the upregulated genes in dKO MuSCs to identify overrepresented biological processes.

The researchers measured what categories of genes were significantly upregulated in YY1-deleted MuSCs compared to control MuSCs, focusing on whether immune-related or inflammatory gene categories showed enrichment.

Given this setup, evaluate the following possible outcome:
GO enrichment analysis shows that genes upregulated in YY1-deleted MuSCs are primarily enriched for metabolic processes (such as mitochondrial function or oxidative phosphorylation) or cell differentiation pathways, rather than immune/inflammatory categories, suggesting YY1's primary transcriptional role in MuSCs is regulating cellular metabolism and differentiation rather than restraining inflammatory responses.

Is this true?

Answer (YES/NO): NO